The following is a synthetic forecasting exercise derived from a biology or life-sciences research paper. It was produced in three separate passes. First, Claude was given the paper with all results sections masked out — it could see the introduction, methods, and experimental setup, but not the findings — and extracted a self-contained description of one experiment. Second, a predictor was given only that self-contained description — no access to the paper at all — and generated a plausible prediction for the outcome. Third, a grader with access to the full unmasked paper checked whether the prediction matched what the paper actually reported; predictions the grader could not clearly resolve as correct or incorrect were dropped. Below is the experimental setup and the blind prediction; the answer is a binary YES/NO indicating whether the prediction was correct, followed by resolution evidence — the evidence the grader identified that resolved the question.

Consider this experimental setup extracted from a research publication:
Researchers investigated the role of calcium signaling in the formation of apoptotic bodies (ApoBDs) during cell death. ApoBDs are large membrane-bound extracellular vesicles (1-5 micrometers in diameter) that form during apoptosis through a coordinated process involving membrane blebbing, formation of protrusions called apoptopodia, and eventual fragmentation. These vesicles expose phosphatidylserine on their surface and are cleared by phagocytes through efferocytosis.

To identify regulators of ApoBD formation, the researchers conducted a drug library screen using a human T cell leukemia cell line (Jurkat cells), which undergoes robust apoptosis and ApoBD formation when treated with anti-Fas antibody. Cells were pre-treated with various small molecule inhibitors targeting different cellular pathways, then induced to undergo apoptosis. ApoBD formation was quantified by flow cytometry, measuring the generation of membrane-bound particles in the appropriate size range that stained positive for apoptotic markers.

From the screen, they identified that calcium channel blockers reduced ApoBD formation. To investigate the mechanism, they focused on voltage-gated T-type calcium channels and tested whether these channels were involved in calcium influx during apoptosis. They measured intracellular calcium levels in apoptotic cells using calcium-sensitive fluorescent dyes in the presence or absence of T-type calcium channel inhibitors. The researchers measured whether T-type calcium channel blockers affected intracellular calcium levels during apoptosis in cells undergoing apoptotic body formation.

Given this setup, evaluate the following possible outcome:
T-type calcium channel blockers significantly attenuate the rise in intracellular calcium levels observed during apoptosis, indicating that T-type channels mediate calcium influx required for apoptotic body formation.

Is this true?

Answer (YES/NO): YES